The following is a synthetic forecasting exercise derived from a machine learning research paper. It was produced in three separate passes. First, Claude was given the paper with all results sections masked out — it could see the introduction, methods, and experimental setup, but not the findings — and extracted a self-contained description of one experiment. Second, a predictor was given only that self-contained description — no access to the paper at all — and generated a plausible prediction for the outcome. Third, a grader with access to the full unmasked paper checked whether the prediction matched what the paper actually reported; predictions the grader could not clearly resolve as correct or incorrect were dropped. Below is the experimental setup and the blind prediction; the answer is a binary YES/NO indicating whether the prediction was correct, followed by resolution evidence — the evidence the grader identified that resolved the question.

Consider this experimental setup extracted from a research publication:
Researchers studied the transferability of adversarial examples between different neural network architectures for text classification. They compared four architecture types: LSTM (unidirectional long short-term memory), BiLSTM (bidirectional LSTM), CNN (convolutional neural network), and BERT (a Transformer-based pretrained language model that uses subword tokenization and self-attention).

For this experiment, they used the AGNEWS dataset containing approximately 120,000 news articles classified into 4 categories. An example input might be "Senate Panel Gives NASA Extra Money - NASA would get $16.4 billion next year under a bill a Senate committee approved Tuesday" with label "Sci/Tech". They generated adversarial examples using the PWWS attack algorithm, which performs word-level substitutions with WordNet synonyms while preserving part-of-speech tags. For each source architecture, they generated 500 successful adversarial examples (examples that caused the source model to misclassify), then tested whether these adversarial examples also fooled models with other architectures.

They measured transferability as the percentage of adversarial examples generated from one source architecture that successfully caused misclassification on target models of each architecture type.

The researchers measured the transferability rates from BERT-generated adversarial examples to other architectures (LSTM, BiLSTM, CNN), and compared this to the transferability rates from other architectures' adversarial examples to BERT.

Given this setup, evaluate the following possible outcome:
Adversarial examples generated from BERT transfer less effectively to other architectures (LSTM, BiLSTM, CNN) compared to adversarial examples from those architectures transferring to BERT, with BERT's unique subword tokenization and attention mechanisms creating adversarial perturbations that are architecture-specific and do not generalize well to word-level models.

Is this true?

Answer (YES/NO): NO